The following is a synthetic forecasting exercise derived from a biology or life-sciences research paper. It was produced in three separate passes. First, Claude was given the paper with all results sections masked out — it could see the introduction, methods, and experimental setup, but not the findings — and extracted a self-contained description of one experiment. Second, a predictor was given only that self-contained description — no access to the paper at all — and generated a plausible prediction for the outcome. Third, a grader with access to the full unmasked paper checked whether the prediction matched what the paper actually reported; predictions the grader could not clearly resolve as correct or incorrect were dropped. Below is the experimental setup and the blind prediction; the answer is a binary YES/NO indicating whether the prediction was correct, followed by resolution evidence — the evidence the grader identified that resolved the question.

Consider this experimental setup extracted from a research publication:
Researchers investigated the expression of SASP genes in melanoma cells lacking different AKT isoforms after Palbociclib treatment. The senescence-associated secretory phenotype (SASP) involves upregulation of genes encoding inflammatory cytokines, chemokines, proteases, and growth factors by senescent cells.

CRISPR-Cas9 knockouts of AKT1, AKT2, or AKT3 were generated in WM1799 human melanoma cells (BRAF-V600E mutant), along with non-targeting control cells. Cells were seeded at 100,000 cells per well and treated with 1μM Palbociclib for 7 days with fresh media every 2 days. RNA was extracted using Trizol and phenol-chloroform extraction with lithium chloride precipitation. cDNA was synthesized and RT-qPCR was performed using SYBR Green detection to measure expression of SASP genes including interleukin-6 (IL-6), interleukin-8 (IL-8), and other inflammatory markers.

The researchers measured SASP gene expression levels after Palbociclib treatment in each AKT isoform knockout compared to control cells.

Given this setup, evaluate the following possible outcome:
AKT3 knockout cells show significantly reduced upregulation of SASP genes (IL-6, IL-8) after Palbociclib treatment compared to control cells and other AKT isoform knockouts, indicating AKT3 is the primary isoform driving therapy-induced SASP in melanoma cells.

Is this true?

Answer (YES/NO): NO